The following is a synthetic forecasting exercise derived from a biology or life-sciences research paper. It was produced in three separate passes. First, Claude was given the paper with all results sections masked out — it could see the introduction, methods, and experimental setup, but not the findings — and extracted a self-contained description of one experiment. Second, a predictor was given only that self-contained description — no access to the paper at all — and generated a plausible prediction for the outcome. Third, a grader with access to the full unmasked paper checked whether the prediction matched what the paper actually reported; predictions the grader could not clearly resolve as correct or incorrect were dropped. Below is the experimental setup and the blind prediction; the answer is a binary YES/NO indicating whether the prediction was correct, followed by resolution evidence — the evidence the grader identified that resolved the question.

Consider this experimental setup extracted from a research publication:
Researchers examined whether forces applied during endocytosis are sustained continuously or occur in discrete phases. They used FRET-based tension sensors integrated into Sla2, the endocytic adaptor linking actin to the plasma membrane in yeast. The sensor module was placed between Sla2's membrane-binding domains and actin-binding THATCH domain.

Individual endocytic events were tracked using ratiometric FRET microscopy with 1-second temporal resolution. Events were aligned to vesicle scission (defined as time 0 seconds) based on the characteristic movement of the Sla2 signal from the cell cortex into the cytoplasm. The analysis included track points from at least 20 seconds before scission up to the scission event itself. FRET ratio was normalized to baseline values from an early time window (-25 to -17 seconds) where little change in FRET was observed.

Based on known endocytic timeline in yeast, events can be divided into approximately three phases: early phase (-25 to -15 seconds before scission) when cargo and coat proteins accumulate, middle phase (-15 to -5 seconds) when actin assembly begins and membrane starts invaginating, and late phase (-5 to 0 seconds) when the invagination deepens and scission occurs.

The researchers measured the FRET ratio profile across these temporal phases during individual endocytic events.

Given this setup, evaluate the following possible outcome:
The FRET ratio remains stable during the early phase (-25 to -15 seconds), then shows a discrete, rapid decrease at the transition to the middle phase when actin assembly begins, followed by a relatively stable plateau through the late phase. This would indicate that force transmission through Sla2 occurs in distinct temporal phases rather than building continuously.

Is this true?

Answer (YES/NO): NO